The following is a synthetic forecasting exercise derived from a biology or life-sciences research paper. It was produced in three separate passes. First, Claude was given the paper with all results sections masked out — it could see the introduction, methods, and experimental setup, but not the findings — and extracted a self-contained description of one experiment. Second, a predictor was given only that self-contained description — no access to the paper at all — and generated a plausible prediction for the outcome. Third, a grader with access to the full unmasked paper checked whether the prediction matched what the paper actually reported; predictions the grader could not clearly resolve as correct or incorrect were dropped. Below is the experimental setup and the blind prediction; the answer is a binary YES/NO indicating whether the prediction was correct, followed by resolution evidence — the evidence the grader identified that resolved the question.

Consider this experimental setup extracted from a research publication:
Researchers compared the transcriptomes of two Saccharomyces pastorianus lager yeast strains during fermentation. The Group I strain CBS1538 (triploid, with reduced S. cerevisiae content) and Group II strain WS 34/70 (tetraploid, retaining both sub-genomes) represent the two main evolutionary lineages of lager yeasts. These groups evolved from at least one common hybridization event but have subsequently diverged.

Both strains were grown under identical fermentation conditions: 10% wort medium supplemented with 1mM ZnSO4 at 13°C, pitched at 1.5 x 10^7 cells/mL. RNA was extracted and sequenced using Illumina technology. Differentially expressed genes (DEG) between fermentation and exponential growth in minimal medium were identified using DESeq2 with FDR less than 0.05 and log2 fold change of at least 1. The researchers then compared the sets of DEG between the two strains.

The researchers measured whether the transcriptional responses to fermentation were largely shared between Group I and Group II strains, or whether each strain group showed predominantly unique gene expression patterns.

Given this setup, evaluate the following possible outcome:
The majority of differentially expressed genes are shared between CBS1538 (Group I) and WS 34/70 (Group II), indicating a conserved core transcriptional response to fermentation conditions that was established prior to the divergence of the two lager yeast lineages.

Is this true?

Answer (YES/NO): YES